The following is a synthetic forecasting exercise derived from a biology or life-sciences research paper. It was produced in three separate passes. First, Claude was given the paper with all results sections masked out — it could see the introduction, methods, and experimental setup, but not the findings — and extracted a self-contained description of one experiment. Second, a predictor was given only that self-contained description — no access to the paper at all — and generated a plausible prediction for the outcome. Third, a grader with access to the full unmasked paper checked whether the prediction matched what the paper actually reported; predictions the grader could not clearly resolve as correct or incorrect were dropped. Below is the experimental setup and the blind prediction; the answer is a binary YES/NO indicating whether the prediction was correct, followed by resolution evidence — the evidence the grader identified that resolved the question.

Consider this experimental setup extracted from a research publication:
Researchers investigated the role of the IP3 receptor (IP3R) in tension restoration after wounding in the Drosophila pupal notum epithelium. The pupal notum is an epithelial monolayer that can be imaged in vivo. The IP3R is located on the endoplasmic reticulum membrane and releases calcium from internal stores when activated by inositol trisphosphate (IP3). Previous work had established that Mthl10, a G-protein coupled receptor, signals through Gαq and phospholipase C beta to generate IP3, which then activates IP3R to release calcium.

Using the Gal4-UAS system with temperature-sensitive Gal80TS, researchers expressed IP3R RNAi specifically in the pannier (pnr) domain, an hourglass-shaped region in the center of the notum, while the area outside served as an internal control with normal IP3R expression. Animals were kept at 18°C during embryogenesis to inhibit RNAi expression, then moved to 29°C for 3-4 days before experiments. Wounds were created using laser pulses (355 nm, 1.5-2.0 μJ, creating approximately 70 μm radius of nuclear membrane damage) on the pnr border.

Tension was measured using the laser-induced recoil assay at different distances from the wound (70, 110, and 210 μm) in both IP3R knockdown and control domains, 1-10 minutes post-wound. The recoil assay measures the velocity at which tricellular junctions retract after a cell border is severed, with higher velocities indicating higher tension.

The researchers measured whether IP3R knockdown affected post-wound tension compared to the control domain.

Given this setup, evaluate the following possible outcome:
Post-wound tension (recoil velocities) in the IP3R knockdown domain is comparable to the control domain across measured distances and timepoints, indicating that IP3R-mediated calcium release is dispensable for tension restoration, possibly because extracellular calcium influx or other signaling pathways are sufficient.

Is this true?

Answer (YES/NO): NO